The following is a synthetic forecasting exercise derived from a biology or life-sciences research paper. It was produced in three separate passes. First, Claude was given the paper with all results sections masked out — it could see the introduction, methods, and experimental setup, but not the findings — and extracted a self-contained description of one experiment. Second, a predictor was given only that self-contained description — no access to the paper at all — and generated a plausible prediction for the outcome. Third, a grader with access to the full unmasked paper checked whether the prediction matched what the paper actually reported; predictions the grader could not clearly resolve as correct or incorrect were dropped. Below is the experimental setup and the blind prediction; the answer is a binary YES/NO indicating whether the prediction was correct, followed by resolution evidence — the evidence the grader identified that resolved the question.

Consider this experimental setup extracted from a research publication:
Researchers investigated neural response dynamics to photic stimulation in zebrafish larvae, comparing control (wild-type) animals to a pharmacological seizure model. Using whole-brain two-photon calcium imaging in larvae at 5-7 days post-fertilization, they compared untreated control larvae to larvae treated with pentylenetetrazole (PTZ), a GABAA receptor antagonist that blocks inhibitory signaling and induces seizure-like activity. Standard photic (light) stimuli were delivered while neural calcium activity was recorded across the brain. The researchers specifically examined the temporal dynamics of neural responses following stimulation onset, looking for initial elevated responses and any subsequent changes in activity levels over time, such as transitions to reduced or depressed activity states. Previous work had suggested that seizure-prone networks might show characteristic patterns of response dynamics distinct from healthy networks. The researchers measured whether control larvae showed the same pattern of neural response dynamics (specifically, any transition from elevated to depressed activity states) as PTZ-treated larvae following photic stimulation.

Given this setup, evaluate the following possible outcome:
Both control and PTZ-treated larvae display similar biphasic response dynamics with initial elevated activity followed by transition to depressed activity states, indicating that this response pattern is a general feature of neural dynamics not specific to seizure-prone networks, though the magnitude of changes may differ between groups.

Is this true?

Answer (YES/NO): NO